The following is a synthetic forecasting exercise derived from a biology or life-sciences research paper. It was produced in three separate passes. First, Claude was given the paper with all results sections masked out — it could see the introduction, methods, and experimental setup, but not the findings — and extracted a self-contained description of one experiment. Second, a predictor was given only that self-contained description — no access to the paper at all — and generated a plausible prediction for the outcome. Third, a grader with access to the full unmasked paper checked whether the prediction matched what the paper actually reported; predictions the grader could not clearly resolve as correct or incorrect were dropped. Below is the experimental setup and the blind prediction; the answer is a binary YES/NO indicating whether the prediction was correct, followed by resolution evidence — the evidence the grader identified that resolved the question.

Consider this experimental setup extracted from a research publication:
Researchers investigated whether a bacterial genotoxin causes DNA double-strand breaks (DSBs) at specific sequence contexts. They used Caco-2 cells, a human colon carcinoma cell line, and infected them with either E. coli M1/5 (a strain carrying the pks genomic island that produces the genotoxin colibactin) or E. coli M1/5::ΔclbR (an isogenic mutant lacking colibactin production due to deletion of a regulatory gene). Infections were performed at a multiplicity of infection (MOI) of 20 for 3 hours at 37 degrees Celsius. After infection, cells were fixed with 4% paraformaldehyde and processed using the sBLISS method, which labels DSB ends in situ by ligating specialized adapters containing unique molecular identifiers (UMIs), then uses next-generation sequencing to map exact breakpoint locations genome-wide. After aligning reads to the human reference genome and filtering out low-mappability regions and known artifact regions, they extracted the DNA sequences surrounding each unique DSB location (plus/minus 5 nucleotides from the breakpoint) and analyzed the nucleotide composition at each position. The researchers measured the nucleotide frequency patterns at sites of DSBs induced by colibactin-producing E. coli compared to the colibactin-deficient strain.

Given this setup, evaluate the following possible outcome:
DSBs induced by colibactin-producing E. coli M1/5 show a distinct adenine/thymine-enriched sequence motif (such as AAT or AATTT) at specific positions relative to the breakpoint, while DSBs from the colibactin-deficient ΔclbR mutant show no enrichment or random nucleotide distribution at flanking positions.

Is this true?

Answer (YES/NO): YES